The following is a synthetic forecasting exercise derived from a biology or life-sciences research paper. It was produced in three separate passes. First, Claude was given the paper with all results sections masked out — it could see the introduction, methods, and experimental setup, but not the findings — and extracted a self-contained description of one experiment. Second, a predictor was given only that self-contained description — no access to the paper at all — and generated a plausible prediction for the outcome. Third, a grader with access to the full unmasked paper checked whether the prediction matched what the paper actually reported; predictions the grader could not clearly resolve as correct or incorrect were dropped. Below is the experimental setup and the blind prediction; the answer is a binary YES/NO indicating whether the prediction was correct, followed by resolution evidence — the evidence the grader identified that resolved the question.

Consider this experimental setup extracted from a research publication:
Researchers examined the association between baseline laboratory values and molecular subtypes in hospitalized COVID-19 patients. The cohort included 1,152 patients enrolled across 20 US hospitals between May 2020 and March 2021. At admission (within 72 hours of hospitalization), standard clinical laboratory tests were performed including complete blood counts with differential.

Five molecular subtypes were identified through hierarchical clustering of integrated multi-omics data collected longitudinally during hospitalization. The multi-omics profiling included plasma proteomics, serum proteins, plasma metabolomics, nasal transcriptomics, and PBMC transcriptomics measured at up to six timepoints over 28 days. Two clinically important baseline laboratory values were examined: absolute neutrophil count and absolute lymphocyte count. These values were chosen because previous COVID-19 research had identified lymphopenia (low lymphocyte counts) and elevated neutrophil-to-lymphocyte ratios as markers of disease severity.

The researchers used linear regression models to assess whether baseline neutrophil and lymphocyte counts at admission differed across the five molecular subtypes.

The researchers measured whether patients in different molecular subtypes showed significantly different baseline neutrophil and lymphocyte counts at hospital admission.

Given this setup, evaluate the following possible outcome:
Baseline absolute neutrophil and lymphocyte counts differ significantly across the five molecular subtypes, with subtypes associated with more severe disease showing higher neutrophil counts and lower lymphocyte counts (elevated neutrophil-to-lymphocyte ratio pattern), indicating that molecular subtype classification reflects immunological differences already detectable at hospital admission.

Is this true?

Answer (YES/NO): NO